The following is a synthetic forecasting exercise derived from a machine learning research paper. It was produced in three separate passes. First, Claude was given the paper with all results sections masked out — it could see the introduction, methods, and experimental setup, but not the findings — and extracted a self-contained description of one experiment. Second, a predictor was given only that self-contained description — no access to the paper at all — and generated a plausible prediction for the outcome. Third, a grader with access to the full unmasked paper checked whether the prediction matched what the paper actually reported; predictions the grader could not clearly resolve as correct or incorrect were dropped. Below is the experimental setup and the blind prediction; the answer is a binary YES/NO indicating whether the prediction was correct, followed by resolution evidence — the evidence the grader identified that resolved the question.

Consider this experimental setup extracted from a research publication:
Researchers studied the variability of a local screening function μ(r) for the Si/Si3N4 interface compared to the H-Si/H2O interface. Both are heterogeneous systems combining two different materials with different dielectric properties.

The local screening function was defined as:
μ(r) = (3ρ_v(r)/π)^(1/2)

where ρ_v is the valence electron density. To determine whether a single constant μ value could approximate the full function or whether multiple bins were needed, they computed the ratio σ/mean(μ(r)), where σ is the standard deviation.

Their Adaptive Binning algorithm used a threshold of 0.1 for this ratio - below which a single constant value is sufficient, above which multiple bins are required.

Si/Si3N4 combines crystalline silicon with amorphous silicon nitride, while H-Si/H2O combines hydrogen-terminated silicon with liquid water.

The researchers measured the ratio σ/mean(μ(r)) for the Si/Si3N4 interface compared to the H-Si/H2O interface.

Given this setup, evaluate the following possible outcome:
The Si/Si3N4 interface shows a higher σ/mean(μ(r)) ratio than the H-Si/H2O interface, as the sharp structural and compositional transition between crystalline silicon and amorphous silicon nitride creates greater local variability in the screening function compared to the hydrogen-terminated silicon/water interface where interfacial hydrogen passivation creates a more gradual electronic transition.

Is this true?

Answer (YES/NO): NO